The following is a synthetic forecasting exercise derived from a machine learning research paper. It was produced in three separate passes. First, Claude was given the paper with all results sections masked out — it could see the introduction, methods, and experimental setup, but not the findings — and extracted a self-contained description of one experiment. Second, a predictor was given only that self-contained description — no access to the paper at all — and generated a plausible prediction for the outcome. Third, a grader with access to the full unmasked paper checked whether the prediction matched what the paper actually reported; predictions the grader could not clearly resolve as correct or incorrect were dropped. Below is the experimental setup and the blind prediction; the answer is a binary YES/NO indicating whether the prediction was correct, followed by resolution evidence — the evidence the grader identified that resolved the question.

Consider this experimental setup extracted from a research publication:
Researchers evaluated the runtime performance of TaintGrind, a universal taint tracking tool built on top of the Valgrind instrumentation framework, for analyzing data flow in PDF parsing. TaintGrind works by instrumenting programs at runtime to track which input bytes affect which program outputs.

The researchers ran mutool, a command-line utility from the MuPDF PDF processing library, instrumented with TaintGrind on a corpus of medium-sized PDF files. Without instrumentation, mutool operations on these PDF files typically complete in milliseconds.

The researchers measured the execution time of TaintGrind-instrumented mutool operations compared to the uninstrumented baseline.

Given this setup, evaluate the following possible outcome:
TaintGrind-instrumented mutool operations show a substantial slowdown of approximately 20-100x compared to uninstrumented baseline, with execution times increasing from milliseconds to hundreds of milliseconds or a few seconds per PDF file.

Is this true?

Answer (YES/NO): NO